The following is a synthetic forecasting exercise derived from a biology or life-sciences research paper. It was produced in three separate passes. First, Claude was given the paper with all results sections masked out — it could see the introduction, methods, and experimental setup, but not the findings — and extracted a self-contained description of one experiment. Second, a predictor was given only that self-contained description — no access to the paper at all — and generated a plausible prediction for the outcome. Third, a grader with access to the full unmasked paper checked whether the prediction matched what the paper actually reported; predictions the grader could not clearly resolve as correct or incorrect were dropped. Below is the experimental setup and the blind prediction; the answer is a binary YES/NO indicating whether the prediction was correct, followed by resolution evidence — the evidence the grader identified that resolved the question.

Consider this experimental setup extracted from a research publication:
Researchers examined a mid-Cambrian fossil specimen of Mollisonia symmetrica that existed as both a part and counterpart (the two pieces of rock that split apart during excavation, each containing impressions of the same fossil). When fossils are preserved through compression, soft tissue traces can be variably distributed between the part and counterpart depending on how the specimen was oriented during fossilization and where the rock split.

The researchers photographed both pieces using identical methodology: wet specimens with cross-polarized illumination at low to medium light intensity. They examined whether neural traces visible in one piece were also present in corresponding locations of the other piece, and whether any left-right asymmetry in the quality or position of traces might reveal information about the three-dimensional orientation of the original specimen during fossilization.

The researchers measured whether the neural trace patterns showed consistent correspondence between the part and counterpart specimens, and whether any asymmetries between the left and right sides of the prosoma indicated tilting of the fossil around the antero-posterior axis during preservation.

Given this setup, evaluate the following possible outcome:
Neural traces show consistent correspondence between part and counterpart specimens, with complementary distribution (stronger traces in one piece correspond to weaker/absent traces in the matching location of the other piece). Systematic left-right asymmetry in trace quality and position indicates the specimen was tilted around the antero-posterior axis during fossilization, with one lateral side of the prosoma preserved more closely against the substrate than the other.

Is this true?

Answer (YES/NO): YES